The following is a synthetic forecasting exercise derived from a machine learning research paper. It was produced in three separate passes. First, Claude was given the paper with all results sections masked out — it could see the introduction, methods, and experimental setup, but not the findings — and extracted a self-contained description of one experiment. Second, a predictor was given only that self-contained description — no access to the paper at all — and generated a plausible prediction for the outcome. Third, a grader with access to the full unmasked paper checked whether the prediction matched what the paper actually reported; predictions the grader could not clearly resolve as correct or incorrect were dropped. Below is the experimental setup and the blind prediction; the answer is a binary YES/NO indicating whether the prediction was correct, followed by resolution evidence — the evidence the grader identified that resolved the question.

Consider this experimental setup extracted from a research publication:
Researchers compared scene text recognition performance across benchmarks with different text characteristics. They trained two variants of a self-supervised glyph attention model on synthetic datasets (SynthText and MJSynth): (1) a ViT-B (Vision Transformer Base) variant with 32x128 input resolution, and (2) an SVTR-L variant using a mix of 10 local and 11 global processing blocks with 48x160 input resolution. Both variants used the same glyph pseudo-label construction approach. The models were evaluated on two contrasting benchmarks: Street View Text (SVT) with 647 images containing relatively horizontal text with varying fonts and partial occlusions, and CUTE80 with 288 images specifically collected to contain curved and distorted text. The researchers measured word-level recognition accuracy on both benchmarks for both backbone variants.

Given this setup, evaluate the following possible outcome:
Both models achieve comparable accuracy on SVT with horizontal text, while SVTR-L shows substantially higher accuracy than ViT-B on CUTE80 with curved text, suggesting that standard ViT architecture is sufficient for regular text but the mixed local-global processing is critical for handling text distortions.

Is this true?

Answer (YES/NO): NO